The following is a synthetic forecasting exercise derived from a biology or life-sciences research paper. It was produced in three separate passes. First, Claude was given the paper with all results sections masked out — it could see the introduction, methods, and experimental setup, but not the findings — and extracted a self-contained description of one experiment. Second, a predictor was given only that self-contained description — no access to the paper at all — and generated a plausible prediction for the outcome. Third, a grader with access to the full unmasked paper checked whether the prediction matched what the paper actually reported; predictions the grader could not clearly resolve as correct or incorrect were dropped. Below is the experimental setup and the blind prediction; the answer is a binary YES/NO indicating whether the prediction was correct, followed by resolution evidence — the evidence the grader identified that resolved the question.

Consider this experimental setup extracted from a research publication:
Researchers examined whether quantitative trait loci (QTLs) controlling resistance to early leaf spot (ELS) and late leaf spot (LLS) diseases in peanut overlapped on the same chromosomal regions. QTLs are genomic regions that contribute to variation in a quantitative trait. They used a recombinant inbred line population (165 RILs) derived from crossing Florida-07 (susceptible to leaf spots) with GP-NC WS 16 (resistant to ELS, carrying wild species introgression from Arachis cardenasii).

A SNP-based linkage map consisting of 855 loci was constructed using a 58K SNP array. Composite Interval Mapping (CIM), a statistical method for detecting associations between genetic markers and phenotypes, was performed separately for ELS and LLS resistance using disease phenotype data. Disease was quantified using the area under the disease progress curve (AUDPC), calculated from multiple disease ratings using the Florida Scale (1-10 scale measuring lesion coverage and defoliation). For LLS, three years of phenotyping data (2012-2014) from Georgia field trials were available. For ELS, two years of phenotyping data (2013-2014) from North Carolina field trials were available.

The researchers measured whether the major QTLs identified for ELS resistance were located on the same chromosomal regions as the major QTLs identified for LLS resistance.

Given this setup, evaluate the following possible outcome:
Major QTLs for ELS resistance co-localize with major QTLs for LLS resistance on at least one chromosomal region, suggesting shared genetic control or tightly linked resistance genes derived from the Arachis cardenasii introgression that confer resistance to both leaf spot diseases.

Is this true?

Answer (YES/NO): YES